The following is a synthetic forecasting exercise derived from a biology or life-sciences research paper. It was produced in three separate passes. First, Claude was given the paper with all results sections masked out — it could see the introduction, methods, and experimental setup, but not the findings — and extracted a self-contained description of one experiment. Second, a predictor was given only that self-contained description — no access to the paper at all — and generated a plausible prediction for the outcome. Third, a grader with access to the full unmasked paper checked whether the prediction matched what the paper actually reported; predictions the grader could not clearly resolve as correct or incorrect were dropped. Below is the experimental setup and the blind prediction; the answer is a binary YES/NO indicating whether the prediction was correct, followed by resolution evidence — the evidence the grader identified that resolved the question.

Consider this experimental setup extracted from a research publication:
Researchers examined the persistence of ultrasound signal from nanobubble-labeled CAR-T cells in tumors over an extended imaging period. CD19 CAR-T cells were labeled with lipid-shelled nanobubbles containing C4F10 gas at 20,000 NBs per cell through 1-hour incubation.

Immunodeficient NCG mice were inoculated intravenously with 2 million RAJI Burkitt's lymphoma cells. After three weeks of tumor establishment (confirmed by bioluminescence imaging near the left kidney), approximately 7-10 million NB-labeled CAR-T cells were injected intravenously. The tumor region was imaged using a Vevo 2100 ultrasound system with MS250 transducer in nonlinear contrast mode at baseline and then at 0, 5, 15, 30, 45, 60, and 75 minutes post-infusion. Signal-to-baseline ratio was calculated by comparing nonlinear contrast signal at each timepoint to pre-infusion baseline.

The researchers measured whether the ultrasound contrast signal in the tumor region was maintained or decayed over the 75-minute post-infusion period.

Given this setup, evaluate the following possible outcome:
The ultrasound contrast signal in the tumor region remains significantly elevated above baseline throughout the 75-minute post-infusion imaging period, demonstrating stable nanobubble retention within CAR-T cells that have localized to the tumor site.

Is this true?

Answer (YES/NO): YES